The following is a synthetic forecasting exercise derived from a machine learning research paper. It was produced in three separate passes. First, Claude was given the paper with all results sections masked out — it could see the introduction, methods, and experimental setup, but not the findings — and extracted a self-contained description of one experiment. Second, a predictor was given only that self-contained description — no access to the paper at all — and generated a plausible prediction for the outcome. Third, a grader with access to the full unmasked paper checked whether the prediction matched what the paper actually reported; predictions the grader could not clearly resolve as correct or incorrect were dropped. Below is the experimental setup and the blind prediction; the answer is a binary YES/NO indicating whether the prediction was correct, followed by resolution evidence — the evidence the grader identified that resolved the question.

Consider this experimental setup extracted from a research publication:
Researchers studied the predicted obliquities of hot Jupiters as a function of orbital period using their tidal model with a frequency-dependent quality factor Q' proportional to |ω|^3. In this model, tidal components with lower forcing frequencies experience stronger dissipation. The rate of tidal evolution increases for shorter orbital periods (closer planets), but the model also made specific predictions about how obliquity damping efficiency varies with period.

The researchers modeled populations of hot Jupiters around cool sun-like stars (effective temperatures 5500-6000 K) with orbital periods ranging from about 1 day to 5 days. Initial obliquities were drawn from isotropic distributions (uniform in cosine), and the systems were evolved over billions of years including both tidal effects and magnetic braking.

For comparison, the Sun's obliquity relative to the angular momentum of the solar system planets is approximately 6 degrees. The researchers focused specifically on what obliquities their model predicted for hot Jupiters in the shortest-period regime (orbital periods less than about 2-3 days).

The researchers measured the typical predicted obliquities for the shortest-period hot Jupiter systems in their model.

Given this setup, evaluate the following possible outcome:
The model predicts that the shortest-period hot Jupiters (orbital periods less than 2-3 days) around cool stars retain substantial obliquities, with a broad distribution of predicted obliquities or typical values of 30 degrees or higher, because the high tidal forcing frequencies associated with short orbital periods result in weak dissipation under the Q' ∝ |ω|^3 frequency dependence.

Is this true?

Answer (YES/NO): NO